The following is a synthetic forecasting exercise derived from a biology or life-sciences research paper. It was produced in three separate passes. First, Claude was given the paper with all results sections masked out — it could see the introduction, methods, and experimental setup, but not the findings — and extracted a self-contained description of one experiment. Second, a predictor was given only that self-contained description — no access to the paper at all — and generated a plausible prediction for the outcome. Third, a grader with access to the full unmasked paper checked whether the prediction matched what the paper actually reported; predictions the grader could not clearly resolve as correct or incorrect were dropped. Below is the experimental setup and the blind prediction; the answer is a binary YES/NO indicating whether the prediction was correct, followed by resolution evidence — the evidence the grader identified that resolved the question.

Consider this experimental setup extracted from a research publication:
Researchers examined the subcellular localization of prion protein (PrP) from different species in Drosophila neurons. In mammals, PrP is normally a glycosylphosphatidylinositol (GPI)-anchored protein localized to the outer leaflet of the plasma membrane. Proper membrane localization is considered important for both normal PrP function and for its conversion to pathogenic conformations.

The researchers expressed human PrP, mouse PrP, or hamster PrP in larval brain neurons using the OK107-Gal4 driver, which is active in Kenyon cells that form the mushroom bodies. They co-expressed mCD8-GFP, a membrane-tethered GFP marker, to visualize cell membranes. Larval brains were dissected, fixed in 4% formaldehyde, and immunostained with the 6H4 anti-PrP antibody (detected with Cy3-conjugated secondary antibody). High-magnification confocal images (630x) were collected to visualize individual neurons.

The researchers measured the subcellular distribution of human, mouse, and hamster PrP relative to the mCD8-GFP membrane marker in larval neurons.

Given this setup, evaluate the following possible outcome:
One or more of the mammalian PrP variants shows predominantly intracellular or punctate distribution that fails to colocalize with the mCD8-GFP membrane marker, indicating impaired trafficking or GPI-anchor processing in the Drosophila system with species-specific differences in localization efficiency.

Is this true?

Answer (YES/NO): YES